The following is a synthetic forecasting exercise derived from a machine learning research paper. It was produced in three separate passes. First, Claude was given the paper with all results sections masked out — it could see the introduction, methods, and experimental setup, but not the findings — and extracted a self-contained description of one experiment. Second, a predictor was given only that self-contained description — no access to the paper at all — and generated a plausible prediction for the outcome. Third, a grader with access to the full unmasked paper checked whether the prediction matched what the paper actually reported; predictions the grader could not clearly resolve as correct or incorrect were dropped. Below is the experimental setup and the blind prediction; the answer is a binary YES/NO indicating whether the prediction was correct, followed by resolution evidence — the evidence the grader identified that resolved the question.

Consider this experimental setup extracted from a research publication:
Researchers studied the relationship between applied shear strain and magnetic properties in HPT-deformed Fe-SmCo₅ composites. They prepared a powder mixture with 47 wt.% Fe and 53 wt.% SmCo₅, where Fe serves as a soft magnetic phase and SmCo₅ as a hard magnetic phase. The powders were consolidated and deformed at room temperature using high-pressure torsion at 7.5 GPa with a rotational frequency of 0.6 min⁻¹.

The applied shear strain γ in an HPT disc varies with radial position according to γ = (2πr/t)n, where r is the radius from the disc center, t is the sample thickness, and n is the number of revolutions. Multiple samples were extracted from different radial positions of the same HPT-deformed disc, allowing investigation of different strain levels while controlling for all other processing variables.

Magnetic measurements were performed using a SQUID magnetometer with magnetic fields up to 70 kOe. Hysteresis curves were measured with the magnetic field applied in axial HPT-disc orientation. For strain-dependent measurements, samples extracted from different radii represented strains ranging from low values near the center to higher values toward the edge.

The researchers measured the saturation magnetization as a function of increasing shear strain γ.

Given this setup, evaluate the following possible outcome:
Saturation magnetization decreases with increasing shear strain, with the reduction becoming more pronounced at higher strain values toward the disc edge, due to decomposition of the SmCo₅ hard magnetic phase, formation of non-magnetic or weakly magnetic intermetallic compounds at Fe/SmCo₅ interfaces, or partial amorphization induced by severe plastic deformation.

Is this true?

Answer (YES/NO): NO